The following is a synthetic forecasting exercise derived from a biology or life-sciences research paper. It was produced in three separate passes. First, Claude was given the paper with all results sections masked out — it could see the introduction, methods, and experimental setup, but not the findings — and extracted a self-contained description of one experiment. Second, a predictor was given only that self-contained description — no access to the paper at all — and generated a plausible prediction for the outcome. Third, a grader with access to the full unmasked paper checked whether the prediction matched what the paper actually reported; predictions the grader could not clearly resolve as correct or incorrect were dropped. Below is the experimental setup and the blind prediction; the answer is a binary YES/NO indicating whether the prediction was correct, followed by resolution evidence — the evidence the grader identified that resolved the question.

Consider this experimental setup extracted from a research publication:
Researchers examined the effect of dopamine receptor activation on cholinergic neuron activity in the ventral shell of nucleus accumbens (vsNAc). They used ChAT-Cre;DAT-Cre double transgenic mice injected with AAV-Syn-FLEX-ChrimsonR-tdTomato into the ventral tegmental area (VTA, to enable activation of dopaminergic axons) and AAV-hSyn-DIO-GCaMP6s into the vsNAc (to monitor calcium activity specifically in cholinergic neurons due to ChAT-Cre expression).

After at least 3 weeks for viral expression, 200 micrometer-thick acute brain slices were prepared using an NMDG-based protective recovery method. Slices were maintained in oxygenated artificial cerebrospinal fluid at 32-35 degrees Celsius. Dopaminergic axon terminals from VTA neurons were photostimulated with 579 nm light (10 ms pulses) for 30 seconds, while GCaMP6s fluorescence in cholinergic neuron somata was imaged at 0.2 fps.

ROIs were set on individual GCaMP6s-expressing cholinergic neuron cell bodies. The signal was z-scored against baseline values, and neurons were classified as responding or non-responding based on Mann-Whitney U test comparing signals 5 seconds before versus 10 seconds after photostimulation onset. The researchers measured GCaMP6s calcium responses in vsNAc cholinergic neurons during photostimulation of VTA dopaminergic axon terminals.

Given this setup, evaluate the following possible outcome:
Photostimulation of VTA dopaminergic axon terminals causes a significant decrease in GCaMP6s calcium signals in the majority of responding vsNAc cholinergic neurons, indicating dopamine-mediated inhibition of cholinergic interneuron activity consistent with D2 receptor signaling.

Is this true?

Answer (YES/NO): NO